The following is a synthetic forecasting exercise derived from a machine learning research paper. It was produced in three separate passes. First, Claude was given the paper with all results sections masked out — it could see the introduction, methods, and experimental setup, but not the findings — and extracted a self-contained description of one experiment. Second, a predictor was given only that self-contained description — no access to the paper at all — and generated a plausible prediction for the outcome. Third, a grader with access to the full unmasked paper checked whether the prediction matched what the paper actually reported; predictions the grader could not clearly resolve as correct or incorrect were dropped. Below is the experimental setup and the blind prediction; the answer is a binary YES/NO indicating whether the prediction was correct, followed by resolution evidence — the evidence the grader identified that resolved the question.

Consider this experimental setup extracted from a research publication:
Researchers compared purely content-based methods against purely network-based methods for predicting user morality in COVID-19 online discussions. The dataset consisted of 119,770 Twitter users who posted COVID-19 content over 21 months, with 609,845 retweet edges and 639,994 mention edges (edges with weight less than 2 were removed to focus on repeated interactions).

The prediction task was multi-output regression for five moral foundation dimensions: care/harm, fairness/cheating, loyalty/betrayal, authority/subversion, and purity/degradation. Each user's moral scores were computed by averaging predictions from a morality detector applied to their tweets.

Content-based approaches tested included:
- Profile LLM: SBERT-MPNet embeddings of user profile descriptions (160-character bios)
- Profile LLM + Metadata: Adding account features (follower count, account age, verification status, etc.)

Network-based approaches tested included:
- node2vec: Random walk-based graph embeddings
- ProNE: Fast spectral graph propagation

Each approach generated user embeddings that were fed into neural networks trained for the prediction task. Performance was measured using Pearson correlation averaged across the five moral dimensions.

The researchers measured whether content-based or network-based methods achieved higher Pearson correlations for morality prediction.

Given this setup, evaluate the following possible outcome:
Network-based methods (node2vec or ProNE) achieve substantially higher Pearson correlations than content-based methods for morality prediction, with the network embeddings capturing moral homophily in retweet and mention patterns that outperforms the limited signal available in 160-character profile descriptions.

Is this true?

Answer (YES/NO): YES